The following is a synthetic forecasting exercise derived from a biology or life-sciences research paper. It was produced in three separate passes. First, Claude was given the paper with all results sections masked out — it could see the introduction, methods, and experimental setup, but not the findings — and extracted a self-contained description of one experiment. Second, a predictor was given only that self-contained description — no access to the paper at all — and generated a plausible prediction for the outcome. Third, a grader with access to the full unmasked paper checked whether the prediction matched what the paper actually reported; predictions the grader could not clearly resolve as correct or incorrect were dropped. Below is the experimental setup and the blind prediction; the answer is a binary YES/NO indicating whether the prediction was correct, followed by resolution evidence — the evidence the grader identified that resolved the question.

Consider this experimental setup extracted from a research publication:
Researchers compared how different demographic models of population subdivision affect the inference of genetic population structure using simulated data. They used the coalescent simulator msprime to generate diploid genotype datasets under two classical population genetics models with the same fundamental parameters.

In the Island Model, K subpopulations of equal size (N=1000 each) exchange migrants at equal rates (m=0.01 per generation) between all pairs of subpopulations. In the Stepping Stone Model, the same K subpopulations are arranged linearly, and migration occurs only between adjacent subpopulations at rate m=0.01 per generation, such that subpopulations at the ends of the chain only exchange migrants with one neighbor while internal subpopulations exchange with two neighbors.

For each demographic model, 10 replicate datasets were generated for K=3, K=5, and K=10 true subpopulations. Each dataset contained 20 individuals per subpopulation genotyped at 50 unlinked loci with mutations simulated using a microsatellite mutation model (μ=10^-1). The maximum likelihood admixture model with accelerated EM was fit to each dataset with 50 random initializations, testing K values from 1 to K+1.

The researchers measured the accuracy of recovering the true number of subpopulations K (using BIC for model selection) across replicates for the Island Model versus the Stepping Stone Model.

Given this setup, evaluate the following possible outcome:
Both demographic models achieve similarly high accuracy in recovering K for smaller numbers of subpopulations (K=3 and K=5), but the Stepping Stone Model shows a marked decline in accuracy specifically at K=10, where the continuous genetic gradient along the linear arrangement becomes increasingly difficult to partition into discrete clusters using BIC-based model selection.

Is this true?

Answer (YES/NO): NO